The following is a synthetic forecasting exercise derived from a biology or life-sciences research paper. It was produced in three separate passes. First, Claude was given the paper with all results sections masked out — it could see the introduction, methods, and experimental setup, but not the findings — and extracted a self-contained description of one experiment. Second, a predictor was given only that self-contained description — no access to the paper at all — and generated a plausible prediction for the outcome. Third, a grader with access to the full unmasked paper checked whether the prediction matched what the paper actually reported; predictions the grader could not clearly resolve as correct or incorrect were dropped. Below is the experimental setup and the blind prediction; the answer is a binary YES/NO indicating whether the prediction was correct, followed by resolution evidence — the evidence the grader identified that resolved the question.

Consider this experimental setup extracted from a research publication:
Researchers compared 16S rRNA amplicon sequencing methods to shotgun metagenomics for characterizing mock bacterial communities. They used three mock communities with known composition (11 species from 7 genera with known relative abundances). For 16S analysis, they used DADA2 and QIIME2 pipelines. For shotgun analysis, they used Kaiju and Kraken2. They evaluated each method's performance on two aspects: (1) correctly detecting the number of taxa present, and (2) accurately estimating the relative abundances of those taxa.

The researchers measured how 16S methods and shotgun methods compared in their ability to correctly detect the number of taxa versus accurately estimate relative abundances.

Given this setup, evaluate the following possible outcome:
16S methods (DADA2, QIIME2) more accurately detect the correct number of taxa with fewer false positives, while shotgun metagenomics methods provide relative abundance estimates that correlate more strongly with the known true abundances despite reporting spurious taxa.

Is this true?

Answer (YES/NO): YES